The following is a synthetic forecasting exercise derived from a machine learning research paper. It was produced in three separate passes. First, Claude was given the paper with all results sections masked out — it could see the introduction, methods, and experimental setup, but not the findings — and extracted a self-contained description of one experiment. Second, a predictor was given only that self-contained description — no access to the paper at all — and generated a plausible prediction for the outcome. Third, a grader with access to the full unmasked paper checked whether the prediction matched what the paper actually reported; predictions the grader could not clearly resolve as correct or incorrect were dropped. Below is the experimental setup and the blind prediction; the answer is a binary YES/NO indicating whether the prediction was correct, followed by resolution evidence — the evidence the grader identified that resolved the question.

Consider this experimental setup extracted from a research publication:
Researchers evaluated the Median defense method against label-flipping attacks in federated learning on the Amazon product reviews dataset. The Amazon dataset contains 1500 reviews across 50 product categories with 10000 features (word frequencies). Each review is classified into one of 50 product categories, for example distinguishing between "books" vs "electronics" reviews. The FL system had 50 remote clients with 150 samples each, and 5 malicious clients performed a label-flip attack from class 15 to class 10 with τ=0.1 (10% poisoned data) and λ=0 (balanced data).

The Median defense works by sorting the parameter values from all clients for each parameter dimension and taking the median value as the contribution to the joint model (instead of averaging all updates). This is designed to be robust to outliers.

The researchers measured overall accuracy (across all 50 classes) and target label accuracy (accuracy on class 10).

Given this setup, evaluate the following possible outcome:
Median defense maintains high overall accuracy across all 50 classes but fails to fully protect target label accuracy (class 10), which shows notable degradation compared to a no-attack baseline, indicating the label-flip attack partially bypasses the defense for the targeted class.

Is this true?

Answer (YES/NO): NO